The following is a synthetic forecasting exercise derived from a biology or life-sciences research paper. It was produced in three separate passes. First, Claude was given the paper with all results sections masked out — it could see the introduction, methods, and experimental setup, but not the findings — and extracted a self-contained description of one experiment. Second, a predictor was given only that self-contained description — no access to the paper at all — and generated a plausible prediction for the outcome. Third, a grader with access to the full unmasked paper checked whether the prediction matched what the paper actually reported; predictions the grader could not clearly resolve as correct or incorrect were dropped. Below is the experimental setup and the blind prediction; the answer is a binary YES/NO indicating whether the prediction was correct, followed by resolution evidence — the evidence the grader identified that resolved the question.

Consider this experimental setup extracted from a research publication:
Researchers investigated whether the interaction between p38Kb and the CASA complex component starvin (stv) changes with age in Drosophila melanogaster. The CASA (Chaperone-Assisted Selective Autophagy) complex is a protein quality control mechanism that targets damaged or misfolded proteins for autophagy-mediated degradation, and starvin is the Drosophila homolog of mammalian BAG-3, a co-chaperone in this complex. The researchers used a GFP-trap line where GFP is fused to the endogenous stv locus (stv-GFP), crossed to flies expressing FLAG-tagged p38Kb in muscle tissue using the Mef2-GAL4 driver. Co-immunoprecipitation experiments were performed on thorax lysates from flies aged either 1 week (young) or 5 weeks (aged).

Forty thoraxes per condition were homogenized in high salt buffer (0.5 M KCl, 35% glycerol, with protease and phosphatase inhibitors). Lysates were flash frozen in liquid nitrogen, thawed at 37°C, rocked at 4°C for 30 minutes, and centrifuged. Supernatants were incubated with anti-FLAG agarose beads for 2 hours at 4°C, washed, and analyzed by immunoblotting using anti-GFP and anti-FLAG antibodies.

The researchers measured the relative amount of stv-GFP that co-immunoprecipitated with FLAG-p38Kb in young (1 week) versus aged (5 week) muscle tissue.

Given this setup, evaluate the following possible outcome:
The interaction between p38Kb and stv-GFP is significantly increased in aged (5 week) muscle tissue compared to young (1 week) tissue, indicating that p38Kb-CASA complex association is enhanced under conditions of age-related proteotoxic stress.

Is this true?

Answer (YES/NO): NO